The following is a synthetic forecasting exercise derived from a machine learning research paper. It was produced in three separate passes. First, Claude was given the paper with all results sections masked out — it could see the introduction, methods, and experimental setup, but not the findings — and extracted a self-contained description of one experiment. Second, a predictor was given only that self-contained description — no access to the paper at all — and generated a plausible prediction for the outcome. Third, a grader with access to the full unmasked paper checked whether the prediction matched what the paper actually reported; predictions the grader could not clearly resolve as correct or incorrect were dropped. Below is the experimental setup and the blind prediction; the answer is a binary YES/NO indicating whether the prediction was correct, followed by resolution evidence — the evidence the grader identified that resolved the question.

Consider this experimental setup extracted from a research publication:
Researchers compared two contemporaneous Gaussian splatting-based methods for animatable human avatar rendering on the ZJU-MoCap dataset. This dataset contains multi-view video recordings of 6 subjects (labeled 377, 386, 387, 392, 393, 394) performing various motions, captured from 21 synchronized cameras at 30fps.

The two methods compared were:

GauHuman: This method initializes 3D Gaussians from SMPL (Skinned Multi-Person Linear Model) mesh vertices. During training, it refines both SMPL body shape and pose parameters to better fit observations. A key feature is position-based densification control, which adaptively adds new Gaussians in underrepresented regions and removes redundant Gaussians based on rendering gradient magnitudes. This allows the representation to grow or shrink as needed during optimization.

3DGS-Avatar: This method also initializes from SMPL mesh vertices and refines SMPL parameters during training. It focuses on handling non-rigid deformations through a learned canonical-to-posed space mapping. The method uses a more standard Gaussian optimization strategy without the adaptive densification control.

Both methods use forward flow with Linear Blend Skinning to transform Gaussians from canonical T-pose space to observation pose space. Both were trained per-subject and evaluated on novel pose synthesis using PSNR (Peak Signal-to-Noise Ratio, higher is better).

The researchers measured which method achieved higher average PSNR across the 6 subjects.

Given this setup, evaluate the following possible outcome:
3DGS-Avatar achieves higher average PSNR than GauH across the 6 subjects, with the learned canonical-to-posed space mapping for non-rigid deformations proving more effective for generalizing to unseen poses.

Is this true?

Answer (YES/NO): NO